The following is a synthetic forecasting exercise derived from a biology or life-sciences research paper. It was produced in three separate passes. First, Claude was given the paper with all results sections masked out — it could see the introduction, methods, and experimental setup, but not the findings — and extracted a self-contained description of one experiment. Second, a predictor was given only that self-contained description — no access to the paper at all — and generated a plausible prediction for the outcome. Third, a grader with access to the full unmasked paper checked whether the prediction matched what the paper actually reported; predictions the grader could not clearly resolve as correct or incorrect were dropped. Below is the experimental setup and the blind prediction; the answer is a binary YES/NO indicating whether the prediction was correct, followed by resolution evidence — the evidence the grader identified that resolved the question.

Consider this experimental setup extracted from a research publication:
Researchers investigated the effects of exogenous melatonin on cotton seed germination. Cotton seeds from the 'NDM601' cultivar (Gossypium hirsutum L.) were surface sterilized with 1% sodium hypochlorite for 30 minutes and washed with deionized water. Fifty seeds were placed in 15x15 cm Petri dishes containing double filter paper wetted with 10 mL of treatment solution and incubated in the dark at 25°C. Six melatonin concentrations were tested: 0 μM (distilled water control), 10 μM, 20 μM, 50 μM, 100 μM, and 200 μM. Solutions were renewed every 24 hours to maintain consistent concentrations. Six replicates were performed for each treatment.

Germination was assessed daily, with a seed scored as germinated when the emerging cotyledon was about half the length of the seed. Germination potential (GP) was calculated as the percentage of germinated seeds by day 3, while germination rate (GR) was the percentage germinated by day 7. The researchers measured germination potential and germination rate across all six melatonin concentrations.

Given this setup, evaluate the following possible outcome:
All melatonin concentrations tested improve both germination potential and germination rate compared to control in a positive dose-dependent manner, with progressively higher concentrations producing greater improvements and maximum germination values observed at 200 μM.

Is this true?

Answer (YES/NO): NO